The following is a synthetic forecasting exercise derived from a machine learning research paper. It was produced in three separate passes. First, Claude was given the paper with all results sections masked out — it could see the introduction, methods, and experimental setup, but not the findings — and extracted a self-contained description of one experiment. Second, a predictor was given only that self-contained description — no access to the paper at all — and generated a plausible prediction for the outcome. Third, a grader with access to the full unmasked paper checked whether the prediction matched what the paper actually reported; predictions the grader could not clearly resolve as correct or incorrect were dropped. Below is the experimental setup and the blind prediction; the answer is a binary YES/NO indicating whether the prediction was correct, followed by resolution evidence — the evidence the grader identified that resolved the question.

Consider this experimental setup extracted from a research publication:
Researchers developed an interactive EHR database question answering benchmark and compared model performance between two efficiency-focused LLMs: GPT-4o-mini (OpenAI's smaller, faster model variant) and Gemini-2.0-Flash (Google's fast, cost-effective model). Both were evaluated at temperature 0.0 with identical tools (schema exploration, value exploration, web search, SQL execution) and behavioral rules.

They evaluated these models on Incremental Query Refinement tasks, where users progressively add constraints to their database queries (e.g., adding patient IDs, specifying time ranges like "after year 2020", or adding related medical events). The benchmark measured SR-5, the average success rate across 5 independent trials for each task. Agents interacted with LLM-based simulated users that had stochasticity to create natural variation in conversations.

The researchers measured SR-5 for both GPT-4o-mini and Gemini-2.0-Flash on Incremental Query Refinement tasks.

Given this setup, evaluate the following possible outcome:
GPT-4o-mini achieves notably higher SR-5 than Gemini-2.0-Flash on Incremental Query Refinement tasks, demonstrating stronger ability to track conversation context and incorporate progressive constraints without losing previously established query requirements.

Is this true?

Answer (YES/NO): NO